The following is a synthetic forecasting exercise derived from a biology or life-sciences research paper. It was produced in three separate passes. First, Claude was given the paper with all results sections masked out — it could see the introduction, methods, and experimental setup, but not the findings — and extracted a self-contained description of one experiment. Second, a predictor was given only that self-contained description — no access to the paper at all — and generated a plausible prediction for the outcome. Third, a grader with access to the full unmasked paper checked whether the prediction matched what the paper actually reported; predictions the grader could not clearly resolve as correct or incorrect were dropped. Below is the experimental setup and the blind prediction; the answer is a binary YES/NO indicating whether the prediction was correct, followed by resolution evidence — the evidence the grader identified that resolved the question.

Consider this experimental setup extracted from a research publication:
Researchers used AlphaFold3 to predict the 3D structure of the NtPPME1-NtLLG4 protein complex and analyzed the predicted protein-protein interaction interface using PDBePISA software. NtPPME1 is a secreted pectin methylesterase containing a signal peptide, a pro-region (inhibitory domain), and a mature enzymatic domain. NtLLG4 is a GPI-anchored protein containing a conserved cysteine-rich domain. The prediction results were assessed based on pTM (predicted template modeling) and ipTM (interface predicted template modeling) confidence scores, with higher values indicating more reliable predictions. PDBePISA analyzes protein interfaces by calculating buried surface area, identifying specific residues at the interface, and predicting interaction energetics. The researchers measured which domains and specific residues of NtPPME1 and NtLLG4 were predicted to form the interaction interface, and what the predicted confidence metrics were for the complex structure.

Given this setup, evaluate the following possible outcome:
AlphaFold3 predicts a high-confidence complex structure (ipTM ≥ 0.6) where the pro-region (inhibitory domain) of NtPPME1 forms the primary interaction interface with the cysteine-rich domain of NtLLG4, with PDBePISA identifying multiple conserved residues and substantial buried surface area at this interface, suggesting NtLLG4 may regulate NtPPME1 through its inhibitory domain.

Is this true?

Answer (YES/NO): NO